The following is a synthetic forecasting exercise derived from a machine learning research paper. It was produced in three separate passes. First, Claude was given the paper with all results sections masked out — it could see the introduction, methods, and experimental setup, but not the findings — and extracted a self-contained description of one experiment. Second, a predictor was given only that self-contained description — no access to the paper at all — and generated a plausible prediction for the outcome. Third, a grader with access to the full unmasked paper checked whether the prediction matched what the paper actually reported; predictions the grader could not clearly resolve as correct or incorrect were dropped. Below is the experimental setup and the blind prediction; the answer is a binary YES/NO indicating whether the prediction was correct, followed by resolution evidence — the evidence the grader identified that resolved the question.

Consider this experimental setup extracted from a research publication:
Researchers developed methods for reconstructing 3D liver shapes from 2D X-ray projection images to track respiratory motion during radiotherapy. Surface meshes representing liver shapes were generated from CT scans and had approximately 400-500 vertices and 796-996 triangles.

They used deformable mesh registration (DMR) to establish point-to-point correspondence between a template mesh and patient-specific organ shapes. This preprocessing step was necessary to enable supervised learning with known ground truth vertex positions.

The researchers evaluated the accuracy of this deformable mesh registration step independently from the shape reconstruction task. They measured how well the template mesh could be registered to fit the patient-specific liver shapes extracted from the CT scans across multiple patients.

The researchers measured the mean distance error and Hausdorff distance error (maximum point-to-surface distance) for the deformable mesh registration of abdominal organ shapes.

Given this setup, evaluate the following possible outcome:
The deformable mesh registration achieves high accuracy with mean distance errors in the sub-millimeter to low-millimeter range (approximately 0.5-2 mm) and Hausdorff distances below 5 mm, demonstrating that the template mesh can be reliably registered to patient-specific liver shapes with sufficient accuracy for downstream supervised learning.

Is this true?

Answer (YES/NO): NO